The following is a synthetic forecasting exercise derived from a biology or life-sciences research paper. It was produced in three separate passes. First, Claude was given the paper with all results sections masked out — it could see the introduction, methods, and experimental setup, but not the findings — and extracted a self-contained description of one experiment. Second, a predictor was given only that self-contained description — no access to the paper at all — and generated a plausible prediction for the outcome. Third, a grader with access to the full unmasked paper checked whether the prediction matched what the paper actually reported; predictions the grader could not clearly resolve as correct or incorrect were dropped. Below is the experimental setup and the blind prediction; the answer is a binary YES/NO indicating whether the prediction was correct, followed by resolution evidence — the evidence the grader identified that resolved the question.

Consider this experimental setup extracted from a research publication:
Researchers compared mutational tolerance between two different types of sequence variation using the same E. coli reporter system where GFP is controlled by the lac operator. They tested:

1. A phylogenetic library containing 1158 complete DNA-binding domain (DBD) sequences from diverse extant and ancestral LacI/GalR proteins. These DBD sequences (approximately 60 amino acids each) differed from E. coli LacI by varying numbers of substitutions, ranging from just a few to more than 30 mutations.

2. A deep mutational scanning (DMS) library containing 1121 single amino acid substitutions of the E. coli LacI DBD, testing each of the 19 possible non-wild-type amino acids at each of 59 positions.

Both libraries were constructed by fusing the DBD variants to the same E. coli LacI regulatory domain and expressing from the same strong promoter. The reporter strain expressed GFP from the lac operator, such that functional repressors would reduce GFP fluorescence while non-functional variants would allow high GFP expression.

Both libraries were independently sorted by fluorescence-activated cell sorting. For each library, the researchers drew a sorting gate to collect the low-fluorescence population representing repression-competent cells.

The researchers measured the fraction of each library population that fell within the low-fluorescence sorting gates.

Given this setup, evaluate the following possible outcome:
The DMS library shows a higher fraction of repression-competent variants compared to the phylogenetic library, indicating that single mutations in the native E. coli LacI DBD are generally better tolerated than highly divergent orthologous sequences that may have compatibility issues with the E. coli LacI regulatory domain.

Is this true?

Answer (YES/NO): YES